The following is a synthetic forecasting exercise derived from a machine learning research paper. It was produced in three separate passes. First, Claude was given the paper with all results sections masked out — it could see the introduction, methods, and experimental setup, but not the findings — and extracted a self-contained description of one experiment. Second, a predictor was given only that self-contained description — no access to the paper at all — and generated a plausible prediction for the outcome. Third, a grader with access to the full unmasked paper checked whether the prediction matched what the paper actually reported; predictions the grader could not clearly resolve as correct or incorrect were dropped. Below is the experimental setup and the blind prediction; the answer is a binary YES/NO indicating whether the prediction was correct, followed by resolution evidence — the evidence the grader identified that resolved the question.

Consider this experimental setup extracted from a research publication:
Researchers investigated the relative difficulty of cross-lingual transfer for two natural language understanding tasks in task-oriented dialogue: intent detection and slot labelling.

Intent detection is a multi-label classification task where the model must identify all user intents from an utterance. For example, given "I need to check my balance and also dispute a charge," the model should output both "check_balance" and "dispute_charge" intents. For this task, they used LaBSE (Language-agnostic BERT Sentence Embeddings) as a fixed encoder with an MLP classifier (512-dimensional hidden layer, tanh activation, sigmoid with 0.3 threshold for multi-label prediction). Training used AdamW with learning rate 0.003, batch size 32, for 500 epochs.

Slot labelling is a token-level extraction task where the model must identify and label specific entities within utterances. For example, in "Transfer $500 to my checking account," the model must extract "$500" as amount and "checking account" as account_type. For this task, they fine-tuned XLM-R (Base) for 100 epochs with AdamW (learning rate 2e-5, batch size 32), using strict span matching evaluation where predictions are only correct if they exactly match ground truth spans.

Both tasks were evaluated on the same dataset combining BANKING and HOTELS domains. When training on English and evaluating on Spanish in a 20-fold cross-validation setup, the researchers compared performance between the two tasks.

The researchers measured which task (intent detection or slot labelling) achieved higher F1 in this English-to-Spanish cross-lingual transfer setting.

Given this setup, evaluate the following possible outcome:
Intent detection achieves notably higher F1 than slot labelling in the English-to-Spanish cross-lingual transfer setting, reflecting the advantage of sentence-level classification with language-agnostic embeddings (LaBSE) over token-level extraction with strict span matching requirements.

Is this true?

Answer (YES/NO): YES